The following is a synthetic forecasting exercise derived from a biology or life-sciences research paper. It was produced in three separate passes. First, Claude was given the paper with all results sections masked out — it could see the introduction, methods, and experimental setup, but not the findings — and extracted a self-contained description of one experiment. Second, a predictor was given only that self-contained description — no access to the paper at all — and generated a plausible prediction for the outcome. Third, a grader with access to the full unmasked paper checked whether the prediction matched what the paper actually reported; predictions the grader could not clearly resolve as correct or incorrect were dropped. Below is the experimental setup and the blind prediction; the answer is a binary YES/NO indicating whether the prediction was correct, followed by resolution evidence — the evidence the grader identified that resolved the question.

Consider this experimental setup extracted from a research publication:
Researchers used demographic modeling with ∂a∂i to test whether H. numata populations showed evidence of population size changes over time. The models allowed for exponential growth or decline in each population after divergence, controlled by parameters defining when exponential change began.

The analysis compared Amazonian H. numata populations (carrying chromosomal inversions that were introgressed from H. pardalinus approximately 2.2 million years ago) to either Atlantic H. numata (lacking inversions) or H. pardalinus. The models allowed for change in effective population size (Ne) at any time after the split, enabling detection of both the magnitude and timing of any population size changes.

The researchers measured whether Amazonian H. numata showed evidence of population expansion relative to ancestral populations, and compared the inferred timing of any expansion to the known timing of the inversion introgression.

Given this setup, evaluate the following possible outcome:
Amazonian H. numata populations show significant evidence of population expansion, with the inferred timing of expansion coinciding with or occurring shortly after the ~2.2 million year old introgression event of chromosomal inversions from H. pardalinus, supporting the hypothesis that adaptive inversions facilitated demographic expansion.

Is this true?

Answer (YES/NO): YES